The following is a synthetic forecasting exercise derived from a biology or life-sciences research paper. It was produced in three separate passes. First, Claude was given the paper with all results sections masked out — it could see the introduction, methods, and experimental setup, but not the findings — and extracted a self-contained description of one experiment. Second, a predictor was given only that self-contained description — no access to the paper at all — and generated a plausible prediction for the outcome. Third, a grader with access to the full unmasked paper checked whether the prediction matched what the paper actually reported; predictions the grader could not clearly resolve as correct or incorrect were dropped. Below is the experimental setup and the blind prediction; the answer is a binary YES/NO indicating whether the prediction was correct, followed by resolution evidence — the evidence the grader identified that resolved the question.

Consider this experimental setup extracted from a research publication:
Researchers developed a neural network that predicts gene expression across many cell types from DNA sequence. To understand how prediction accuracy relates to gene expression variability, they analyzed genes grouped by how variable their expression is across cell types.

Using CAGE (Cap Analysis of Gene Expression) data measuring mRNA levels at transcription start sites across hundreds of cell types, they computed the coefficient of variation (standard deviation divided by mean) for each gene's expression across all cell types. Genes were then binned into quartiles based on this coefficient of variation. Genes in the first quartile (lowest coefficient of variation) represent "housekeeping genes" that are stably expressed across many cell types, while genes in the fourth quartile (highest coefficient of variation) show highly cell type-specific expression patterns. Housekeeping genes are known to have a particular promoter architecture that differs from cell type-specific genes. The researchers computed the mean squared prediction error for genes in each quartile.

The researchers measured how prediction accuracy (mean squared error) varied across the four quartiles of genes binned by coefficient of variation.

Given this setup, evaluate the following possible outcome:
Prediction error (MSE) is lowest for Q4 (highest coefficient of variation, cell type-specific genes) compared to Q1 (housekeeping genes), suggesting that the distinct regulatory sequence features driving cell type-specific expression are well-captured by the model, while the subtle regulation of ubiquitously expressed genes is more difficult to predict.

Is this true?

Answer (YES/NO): NO